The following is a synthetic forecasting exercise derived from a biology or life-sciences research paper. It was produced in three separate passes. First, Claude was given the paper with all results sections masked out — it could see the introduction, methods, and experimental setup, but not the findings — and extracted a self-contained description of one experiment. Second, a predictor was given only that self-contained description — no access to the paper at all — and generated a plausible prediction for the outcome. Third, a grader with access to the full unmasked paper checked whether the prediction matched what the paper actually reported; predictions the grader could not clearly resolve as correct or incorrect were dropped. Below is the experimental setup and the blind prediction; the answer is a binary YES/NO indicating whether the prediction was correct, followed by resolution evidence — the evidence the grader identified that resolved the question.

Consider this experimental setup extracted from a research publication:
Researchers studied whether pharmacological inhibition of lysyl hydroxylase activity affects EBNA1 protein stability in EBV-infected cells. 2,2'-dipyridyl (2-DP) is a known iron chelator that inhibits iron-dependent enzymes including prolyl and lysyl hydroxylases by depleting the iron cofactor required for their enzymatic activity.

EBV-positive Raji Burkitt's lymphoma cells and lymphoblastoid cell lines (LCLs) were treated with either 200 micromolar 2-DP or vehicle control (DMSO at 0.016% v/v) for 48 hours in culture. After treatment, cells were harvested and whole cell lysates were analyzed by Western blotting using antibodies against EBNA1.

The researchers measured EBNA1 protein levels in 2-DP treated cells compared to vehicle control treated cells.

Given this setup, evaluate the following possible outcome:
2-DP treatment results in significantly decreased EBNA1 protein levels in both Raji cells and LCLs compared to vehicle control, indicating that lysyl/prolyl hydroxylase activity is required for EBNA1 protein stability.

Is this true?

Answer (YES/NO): YES